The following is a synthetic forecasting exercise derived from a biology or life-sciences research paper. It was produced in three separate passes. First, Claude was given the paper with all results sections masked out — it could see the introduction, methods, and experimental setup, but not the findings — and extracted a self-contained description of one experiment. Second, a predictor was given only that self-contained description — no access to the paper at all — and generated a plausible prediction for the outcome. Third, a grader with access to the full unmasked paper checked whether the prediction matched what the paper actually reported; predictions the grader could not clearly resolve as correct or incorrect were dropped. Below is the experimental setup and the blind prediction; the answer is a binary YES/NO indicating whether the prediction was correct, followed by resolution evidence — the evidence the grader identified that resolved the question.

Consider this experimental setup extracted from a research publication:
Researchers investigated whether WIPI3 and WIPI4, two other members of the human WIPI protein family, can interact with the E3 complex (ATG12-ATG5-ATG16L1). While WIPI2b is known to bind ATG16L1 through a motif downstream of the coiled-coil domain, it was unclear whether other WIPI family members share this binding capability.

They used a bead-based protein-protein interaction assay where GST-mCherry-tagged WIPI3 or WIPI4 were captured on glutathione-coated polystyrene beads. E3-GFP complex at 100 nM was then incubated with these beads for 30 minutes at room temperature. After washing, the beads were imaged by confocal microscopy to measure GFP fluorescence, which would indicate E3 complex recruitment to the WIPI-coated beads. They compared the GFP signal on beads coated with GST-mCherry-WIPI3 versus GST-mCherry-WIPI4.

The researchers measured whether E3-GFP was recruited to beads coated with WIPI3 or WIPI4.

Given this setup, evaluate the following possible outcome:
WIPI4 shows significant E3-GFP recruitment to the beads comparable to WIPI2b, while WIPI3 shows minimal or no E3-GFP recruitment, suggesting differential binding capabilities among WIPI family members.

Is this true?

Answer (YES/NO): NO